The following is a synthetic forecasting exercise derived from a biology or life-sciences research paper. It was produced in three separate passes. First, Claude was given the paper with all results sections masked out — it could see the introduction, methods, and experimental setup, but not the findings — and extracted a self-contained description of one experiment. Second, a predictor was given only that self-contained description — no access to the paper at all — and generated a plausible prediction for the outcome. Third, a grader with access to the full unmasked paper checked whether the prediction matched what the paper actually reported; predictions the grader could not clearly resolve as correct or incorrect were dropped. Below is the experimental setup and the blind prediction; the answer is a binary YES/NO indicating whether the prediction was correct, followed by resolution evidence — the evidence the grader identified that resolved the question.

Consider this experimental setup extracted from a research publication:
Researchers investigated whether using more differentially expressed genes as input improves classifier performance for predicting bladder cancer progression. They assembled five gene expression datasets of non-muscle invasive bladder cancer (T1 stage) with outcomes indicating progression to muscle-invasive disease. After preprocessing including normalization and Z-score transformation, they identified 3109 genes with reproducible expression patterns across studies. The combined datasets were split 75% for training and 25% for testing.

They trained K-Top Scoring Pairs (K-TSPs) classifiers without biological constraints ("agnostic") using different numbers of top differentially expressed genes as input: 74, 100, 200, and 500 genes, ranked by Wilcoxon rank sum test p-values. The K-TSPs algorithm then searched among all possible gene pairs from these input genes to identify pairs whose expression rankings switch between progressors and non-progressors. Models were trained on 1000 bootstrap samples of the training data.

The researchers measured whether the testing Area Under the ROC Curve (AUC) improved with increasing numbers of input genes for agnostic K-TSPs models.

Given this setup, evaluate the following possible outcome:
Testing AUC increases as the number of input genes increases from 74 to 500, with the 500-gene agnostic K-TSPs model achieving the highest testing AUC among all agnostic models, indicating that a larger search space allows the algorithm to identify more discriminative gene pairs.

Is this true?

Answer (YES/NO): NO